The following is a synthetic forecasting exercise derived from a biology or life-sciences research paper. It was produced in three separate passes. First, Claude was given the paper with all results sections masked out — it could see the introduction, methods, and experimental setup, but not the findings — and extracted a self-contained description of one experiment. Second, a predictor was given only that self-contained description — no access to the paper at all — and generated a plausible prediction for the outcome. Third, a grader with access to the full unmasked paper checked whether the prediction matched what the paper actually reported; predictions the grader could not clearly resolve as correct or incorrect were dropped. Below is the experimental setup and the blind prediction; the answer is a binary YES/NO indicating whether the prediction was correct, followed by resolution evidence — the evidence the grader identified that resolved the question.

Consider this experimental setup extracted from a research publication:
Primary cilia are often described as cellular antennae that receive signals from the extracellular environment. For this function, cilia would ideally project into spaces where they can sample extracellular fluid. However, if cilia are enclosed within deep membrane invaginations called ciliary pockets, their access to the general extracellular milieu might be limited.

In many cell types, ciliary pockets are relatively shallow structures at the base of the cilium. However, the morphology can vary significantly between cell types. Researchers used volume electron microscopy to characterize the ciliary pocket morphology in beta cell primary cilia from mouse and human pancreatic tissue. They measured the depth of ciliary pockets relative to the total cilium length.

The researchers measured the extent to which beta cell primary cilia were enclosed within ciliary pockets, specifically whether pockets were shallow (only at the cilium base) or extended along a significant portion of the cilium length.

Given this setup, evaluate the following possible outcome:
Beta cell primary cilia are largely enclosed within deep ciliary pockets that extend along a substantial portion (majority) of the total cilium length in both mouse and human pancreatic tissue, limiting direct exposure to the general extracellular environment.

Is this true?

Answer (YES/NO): NO